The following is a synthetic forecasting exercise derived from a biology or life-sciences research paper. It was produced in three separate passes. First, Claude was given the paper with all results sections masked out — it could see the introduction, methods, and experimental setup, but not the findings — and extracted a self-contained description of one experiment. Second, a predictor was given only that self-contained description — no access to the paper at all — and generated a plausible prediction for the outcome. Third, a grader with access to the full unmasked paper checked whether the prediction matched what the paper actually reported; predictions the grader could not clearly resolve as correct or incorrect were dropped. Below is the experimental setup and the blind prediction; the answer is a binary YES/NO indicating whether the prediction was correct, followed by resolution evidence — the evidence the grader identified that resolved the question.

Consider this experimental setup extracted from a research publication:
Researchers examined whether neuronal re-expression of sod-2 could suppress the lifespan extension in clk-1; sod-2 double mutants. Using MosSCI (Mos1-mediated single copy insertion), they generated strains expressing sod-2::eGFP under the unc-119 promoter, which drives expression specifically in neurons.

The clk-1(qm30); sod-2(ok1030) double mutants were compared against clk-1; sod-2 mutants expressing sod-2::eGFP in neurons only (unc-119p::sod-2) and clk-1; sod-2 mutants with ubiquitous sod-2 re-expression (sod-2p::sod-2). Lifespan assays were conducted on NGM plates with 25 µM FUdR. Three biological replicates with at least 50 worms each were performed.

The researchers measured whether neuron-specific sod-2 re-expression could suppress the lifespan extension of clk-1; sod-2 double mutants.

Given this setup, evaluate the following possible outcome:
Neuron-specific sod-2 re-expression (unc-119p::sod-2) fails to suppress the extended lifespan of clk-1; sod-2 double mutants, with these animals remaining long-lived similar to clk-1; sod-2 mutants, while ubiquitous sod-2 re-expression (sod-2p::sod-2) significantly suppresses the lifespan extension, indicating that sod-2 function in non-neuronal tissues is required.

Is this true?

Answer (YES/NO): YES